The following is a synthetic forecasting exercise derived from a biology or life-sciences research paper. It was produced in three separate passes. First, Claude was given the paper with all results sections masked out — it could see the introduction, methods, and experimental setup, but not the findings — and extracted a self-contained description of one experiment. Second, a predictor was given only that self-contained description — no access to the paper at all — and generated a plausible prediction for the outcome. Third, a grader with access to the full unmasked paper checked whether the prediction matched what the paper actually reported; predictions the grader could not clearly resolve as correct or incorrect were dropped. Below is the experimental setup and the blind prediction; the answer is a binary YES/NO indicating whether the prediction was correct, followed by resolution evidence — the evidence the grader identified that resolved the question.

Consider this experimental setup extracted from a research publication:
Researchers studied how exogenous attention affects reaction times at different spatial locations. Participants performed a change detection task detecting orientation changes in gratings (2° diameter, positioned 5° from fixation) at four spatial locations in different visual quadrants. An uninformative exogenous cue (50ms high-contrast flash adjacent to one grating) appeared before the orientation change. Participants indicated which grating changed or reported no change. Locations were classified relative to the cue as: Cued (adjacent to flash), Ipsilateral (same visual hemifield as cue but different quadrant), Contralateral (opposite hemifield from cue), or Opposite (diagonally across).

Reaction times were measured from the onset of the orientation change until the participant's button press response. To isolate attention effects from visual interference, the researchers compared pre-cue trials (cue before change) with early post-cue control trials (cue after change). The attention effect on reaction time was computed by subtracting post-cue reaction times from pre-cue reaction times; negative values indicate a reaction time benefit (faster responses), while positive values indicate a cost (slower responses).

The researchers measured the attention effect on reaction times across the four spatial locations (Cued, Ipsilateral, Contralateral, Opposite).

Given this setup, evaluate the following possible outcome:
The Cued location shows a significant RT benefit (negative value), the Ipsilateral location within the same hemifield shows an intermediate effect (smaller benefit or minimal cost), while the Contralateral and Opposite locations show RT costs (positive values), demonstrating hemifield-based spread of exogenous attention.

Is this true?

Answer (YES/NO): YES